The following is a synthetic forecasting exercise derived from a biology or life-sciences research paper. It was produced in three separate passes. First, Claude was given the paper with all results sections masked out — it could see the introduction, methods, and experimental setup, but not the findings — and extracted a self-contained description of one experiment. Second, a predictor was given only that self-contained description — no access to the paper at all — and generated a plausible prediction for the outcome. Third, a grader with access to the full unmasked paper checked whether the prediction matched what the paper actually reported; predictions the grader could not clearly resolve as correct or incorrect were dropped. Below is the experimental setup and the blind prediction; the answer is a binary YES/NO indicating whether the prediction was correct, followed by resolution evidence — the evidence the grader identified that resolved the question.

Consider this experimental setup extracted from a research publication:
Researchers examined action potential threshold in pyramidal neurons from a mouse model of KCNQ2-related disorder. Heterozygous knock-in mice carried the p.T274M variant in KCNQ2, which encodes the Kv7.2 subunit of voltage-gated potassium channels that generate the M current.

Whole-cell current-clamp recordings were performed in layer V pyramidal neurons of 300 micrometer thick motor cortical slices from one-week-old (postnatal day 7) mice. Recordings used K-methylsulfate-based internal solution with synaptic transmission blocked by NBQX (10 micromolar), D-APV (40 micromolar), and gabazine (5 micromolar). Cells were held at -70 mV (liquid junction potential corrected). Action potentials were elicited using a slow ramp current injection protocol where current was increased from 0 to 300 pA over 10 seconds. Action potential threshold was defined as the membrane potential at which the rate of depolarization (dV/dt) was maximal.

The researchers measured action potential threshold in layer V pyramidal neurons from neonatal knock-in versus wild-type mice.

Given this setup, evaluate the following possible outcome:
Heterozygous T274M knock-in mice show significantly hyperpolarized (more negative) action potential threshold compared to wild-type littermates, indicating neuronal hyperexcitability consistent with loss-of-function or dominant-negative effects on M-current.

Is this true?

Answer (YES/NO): NO